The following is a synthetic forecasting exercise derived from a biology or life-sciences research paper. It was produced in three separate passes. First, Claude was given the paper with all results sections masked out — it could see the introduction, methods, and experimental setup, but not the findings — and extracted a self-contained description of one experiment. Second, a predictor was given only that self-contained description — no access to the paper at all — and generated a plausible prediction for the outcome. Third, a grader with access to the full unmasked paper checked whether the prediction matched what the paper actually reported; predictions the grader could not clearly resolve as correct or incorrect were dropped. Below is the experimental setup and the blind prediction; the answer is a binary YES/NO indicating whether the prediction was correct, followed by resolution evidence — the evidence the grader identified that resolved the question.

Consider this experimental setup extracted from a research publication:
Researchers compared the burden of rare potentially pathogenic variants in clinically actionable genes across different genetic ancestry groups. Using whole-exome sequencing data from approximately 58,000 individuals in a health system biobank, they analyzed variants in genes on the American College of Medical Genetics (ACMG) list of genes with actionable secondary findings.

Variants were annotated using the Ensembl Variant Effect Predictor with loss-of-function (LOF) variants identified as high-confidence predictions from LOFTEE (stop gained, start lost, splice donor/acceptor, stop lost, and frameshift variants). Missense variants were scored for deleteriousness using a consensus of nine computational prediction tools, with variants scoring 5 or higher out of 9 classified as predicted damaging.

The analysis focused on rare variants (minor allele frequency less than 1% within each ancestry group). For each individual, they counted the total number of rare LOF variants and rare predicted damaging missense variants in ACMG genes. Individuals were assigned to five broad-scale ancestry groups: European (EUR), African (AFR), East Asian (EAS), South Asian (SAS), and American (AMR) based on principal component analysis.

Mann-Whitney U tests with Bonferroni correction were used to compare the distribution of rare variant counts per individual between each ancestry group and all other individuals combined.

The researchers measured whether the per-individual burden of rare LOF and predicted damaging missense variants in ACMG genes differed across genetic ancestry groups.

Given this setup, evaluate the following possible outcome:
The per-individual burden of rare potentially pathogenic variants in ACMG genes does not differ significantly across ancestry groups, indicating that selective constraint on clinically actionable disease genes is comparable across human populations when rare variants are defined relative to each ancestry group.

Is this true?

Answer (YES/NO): NO